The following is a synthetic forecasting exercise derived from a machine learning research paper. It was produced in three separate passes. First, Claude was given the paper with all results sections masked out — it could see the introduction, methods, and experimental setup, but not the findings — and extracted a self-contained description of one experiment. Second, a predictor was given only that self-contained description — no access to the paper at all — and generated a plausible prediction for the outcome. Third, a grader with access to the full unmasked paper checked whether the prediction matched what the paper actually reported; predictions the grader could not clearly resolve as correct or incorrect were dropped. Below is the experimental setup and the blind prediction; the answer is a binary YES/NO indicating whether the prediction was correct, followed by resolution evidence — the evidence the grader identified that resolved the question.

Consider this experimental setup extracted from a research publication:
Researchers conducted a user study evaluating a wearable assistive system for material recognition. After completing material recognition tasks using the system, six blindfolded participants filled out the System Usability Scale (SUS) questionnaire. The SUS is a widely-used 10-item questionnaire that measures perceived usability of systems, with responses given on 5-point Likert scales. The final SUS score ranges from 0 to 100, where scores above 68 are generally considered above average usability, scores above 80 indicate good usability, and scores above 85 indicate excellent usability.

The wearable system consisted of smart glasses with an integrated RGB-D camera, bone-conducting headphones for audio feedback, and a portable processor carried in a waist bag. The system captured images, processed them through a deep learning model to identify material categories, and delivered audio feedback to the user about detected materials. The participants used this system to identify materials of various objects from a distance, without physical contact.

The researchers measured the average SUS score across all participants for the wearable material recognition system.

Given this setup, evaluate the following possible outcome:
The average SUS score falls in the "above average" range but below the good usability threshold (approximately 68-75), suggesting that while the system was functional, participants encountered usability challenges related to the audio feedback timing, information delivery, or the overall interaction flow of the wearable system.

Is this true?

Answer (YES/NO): NO